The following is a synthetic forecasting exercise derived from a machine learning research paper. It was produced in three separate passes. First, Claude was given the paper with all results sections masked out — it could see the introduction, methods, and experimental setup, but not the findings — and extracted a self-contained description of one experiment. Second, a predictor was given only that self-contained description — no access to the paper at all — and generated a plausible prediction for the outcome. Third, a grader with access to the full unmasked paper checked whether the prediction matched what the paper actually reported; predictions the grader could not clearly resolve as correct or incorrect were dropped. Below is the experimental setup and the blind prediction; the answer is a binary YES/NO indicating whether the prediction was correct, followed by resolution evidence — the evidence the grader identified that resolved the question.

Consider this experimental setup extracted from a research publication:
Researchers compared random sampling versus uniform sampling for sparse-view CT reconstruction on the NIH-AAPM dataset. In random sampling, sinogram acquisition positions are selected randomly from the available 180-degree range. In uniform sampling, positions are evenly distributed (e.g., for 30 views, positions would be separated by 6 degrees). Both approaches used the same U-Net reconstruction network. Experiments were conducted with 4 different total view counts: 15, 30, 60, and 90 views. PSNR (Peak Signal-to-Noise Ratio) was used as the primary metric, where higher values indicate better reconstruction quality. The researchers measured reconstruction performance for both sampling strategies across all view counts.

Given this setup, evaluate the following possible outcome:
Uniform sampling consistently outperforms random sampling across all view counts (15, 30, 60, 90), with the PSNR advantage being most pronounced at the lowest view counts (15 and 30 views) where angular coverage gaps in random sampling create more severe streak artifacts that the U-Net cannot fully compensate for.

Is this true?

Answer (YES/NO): YES